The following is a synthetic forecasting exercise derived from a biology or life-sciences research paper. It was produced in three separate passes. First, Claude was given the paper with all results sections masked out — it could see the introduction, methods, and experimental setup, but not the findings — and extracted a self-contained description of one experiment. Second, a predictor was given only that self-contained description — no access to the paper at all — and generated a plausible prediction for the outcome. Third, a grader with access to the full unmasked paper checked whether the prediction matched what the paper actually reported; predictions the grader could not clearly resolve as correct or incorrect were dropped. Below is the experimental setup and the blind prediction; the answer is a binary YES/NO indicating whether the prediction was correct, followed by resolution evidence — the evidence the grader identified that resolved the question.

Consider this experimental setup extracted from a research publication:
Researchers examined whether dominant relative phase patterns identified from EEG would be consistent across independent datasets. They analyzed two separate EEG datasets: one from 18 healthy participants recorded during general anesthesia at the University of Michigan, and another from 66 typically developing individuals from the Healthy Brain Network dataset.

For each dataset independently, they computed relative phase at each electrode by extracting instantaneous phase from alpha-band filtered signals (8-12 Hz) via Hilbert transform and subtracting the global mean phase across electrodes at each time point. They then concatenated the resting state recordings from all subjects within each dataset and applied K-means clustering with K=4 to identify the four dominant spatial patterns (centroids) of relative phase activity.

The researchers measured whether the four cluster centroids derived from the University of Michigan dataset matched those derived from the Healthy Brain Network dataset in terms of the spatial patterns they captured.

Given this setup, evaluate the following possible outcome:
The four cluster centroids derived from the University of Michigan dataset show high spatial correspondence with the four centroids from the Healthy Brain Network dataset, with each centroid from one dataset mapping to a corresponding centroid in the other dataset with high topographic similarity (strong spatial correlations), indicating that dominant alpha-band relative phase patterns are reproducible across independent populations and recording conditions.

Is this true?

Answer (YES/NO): YES